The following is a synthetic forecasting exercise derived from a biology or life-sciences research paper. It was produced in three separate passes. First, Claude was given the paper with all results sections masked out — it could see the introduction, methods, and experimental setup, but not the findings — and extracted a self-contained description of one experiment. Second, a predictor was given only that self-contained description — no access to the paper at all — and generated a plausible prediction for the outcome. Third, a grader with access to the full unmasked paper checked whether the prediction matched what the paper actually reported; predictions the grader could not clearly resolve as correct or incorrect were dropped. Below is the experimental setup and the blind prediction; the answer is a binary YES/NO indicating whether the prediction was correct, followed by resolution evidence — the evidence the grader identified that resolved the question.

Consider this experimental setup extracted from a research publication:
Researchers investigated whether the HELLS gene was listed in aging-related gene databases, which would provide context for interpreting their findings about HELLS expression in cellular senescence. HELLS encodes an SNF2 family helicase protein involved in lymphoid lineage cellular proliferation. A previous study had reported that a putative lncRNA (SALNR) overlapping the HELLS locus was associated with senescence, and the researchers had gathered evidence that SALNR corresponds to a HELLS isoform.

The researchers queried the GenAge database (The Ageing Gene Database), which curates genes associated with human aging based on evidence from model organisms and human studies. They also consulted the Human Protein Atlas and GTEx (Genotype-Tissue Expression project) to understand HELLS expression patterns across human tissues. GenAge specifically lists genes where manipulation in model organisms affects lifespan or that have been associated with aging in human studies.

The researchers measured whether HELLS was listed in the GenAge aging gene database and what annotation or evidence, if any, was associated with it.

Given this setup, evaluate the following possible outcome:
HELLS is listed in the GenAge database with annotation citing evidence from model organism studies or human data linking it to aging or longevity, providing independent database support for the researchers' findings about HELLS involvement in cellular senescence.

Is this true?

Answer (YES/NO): YES